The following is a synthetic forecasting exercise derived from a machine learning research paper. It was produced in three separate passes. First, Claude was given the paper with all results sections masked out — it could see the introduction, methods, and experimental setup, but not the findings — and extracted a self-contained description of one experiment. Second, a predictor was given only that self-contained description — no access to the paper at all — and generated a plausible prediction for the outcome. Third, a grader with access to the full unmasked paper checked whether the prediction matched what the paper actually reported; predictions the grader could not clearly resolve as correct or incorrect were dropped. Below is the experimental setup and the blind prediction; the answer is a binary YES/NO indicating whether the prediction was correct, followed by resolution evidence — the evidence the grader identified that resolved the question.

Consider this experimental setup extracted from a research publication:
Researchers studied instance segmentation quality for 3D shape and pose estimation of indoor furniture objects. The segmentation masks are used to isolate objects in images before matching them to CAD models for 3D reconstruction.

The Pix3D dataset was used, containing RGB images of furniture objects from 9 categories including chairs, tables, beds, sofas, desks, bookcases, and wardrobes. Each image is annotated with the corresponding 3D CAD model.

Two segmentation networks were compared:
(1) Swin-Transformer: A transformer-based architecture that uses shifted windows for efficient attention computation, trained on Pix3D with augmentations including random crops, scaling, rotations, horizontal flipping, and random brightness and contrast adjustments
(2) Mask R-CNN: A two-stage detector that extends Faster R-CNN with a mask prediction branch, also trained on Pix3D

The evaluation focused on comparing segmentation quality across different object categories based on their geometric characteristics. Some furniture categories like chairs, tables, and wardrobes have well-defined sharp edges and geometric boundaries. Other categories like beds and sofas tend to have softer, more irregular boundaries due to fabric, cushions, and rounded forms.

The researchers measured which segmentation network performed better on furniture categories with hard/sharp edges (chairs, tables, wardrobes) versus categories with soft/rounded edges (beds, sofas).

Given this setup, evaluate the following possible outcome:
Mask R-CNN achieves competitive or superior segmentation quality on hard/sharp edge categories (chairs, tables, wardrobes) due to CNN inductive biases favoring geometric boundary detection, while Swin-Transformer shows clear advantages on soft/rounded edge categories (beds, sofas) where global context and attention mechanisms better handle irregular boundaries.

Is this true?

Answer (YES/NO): NO